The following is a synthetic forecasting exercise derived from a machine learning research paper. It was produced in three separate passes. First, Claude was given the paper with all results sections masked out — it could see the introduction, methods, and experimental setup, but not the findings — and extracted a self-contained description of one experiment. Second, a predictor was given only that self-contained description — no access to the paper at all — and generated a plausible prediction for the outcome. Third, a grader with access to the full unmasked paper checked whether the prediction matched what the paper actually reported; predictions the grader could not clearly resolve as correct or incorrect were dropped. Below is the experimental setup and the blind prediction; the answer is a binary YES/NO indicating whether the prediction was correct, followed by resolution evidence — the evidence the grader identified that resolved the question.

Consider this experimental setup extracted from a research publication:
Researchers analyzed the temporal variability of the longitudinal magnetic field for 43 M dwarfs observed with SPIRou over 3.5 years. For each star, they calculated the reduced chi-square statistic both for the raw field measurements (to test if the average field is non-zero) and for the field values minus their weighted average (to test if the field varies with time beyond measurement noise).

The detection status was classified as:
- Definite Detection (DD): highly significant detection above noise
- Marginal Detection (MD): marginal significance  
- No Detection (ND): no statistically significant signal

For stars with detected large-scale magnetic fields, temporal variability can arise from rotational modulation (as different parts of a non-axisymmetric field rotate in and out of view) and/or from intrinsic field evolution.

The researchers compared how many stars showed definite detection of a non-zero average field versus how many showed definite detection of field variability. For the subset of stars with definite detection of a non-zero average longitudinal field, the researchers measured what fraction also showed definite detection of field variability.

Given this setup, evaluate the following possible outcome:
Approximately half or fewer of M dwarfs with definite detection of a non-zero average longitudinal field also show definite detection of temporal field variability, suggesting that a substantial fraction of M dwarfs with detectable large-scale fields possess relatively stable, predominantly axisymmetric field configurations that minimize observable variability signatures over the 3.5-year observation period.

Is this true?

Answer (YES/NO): NO